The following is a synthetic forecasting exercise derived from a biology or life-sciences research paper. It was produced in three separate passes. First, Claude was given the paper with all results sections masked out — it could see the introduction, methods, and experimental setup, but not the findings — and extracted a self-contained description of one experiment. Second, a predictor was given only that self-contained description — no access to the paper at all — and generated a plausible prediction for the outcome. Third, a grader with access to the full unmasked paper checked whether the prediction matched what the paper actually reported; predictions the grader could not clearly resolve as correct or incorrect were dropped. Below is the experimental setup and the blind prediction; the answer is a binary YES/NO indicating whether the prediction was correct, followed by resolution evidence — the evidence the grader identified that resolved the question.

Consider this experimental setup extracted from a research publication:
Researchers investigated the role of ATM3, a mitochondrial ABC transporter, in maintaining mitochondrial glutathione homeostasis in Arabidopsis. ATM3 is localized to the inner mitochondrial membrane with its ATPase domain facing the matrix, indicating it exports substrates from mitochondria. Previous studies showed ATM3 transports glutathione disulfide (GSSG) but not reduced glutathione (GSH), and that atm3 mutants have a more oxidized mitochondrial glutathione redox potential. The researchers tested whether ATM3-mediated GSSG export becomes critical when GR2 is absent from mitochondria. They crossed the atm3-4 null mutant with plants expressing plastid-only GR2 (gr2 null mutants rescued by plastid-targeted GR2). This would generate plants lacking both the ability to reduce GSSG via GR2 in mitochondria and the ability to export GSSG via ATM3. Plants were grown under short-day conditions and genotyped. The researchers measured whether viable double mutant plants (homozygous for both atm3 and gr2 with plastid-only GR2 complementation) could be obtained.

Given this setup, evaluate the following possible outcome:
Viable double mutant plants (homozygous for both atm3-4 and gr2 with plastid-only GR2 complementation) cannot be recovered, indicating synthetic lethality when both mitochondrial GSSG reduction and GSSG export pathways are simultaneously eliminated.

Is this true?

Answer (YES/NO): NO